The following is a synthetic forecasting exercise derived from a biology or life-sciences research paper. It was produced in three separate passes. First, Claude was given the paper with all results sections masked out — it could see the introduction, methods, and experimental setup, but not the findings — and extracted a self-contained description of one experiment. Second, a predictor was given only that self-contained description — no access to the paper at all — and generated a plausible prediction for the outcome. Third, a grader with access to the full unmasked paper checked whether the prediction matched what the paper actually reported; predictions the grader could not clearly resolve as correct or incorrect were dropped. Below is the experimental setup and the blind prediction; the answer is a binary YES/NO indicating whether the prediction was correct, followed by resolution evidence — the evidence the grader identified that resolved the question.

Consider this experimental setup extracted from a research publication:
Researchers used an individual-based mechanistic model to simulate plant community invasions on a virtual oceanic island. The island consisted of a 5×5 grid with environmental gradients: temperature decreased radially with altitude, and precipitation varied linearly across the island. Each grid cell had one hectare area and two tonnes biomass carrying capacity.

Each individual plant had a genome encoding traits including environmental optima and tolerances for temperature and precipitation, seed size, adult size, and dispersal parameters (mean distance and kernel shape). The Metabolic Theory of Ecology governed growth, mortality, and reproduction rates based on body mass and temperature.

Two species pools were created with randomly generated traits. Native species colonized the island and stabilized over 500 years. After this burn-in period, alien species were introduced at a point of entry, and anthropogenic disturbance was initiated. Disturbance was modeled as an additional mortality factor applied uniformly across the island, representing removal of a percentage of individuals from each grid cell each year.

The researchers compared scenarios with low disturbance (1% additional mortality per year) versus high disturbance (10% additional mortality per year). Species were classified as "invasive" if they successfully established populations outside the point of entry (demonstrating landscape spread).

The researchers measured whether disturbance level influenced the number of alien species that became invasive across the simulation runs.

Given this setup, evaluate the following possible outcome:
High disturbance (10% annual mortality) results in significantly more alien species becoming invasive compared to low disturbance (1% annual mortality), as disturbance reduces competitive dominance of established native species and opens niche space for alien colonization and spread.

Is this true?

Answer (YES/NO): NO